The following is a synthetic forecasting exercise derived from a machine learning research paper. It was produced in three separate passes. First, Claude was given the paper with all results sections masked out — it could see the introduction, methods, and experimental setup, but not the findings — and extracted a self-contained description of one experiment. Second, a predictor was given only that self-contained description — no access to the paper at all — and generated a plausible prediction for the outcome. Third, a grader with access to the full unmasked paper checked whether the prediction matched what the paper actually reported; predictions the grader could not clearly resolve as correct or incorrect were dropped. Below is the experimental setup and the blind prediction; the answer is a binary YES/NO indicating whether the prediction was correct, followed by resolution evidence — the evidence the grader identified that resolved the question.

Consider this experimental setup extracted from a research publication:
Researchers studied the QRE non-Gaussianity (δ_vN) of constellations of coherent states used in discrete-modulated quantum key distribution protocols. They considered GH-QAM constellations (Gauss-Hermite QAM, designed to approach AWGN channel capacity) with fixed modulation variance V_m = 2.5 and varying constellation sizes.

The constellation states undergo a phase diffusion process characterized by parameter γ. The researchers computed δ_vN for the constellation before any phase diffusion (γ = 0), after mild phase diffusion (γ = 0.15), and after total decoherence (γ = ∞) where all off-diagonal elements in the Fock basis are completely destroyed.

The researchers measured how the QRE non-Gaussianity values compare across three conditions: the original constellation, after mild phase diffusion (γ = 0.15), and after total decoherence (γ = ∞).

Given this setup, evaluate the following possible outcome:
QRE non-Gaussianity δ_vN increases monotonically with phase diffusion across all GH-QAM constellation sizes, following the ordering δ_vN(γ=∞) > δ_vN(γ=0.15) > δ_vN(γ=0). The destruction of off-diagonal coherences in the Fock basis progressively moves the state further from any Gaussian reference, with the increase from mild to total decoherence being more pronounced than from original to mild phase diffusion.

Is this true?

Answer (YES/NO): NO